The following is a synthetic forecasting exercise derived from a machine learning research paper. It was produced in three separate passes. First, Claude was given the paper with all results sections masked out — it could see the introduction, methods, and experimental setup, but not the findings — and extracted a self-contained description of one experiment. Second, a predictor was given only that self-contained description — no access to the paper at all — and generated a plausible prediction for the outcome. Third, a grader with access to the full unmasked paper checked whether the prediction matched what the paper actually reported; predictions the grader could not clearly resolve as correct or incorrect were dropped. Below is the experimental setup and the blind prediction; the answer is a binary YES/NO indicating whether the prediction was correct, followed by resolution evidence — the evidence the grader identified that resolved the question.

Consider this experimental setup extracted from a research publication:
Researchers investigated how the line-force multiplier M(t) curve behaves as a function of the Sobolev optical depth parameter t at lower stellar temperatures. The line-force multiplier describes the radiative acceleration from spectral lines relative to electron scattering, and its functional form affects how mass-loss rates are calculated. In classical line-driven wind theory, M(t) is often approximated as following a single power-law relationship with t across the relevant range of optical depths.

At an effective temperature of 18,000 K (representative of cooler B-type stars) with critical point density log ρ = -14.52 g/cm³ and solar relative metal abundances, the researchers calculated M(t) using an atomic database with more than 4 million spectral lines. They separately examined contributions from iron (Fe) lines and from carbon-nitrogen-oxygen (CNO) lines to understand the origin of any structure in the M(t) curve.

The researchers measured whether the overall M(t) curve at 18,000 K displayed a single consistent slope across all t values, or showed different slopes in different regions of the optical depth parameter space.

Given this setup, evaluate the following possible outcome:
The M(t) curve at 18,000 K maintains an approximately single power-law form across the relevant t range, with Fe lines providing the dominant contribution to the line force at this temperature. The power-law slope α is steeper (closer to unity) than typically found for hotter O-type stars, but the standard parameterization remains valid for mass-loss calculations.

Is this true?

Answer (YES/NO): NO